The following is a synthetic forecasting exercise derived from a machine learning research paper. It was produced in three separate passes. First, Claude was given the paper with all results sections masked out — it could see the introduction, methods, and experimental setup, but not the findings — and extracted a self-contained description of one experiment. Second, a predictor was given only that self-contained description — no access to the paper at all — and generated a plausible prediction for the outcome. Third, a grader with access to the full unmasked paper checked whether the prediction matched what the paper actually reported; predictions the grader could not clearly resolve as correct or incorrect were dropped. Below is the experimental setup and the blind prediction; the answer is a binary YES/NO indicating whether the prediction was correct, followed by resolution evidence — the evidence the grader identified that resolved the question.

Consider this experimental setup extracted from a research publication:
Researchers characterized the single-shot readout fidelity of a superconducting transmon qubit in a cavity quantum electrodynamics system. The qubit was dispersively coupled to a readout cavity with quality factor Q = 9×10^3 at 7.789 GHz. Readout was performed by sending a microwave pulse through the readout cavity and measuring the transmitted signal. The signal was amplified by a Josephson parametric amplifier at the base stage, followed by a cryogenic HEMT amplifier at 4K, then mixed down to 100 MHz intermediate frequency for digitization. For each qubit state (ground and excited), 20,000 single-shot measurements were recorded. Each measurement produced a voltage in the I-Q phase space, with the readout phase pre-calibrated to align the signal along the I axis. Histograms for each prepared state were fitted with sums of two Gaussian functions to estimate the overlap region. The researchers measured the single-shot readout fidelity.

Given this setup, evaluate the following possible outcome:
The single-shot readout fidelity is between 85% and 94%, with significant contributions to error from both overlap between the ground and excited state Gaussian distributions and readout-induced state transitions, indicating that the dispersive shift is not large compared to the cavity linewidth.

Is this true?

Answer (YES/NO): NO